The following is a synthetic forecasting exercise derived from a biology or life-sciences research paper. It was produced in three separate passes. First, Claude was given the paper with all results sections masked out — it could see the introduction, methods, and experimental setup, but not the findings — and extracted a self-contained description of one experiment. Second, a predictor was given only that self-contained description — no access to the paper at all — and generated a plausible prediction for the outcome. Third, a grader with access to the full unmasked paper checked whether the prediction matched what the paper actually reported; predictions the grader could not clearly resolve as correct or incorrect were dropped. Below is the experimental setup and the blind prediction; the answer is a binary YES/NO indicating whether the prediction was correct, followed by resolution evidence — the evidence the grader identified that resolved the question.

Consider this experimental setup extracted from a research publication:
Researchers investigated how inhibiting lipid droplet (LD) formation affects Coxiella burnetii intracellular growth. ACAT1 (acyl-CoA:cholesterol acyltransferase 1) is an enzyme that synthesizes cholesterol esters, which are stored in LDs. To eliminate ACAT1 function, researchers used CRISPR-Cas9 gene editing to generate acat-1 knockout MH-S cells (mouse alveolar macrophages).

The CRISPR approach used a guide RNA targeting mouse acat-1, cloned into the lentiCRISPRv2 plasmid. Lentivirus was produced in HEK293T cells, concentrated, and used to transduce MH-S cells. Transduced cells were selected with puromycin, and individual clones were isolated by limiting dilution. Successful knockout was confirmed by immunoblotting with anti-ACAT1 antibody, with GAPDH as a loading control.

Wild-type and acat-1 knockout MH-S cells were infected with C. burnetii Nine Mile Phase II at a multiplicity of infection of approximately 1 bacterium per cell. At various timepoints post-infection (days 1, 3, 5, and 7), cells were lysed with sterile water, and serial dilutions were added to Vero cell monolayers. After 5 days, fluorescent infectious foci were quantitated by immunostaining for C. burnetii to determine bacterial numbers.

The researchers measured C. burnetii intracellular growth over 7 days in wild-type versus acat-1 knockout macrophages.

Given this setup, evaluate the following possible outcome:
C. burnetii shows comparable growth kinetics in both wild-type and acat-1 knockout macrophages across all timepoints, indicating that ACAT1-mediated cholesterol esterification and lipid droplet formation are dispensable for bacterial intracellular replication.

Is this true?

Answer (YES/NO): NO